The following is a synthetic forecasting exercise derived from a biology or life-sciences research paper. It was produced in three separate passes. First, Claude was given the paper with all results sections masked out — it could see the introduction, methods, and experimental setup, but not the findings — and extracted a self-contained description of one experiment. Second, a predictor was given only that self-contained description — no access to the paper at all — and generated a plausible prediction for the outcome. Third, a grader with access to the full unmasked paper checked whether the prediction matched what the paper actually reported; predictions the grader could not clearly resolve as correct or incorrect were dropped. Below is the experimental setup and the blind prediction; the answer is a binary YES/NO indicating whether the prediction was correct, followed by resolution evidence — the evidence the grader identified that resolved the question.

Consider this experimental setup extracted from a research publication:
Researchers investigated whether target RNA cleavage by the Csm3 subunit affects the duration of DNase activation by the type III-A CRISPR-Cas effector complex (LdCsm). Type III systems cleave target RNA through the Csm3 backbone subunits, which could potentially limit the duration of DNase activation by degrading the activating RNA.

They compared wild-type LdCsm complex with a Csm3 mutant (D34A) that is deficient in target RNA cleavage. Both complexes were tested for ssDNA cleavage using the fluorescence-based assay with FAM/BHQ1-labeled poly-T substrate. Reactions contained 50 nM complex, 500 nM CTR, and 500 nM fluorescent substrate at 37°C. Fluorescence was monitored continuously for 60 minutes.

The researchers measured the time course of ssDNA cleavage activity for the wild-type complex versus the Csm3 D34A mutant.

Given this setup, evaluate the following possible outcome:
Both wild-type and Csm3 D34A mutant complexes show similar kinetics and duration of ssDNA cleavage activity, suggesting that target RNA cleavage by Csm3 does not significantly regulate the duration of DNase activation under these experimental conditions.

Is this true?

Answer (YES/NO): NO